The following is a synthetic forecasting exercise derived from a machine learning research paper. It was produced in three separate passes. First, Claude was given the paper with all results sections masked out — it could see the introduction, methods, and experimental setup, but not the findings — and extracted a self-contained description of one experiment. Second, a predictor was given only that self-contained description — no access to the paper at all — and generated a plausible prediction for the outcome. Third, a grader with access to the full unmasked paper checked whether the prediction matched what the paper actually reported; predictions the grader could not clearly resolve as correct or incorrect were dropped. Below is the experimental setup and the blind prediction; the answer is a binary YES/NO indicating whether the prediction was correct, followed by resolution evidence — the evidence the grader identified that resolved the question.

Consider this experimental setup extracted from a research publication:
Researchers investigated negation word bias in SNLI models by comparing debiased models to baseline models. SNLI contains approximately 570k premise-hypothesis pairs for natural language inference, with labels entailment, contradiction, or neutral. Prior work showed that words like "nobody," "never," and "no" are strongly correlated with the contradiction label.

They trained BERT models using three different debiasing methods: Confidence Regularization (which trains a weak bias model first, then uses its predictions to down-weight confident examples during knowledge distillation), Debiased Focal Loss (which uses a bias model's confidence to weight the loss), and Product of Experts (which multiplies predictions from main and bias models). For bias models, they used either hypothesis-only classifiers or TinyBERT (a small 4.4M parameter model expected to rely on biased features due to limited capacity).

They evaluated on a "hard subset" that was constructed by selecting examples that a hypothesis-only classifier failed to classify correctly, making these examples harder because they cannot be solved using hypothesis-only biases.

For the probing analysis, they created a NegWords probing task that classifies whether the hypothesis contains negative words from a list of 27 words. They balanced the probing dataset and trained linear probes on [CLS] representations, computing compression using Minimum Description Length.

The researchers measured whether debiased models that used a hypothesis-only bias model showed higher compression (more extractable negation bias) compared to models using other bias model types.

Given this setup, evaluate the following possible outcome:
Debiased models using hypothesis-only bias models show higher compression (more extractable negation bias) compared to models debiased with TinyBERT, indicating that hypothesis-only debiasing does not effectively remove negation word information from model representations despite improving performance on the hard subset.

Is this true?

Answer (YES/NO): YES